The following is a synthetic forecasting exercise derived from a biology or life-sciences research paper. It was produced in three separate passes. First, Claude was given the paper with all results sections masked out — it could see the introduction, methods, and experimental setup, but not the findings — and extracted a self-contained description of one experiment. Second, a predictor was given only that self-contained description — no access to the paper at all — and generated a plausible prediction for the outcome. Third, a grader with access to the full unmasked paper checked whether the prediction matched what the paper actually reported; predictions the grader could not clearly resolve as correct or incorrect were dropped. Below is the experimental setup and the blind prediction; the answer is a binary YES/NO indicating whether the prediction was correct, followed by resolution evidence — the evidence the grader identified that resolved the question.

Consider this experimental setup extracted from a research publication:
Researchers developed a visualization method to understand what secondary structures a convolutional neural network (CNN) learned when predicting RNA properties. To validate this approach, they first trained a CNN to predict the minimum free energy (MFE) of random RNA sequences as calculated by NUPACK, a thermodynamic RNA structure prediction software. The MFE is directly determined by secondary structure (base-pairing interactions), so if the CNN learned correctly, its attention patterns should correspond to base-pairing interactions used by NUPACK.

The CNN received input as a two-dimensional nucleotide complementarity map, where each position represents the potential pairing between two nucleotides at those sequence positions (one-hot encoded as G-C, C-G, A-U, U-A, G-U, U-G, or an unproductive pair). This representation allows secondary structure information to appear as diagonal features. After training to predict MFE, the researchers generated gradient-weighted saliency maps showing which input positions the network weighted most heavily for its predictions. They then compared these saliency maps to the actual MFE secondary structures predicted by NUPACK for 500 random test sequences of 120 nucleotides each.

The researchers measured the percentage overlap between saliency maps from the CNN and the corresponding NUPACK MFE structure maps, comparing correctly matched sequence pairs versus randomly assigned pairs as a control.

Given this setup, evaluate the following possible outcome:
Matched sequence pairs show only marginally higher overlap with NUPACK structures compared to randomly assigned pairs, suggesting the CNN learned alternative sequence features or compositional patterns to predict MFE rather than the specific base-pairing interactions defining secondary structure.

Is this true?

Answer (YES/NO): NO